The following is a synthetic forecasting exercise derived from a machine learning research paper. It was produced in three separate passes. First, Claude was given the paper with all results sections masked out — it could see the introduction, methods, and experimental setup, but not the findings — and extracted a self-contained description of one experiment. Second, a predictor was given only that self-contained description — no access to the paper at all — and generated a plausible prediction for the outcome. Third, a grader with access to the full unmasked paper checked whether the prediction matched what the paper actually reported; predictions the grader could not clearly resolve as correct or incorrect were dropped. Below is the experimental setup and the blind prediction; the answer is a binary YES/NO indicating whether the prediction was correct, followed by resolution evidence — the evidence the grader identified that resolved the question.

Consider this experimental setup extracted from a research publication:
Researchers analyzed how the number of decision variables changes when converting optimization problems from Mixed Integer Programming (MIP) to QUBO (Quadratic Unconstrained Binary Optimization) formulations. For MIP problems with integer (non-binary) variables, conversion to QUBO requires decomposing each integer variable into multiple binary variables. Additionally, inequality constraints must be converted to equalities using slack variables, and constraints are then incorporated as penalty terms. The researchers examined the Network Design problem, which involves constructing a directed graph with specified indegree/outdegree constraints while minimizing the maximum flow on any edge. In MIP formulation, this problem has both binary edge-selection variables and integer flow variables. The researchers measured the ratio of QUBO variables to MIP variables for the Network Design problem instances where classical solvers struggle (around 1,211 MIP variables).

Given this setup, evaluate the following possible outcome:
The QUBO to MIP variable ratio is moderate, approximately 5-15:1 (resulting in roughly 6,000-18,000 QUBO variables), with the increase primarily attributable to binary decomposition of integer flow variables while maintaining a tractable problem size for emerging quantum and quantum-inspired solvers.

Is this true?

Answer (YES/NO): NO